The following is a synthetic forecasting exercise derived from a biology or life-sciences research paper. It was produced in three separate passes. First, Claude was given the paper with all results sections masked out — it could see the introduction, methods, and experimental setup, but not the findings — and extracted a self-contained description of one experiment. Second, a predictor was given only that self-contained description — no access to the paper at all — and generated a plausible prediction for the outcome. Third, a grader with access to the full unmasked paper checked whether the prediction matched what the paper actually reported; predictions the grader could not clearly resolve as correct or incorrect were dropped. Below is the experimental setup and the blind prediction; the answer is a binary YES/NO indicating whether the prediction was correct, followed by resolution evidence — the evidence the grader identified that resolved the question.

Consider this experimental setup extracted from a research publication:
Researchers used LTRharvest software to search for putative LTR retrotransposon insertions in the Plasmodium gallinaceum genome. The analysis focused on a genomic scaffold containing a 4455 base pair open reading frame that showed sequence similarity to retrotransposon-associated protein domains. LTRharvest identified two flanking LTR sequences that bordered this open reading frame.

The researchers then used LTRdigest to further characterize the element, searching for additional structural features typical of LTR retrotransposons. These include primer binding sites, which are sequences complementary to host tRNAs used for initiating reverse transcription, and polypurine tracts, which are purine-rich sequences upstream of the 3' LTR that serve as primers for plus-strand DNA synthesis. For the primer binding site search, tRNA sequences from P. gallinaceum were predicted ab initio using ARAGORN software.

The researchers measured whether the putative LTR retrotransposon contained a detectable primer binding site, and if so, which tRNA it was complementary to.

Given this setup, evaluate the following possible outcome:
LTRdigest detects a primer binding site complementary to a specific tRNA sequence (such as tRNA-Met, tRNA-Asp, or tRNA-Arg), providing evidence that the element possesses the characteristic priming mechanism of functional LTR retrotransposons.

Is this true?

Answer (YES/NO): YES